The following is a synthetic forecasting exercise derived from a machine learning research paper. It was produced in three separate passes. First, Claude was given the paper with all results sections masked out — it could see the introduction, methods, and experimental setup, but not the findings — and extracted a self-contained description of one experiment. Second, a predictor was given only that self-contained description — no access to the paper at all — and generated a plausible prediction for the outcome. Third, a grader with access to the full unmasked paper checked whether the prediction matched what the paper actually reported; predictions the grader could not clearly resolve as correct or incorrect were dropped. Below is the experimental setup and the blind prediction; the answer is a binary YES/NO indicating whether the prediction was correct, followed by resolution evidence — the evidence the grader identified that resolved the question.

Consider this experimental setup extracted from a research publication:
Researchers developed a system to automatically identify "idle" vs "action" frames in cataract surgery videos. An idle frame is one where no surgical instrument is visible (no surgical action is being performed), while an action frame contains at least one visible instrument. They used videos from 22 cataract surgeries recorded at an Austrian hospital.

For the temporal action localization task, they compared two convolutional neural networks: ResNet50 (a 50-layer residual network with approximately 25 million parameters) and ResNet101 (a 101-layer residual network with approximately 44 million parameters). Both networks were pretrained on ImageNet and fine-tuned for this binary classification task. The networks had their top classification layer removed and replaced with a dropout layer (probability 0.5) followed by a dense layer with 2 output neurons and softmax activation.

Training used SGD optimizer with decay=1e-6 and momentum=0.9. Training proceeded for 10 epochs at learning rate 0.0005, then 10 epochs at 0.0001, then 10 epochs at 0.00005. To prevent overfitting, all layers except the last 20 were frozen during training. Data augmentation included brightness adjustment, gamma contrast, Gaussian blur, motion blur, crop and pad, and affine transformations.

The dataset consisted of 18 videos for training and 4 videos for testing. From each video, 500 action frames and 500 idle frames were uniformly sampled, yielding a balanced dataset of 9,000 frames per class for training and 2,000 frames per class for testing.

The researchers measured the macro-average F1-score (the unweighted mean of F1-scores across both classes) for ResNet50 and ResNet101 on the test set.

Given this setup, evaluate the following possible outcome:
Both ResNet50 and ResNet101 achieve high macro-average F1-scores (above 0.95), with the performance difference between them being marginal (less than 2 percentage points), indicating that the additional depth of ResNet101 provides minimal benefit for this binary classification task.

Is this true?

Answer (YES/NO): NO